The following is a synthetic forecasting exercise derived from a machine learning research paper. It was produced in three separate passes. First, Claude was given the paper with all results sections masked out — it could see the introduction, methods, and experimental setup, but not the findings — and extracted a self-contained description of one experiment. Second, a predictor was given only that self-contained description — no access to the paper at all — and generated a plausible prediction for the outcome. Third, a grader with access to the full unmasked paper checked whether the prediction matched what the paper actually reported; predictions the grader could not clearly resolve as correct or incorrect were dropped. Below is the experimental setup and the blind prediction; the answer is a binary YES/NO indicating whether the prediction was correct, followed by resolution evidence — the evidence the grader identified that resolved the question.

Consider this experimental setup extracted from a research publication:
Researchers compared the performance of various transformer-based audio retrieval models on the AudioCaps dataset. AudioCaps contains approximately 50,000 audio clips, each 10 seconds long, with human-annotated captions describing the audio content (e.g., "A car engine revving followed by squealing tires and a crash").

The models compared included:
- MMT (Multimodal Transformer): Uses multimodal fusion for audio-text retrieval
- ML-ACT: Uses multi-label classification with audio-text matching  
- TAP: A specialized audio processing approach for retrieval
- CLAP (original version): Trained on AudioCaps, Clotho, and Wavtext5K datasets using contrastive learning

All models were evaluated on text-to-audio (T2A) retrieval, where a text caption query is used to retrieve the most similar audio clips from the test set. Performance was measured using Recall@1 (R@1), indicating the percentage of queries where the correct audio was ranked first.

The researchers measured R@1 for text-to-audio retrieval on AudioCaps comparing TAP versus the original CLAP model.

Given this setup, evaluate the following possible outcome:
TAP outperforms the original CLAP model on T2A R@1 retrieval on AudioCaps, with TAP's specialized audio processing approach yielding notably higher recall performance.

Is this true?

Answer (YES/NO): YES